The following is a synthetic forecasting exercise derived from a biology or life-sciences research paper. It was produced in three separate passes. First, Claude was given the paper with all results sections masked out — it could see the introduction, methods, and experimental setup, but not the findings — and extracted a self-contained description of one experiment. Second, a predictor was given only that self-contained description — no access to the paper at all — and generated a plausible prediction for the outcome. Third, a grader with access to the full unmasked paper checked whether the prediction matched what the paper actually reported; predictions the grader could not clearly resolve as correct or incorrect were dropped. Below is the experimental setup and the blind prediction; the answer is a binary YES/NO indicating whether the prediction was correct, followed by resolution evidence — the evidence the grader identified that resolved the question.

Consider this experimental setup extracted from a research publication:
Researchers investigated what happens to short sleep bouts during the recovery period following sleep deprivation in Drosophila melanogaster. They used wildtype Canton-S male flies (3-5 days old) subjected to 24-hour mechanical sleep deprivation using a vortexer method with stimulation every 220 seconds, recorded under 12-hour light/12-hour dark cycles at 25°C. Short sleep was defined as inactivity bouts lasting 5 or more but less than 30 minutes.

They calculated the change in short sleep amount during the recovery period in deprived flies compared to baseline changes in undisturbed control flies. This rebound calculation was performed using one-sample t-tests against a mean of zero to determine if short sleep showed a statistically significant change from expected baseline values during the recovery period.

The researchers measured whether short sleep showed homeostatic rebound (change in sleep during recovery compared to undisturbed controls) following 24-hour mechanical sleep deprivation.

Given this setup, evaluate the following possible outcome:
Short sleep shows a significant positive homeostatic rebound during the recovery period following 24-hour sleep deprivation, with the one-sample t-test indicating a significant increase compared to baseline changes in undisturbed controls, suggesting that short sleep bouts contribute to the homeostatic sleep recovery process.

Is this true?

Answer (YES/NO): NO